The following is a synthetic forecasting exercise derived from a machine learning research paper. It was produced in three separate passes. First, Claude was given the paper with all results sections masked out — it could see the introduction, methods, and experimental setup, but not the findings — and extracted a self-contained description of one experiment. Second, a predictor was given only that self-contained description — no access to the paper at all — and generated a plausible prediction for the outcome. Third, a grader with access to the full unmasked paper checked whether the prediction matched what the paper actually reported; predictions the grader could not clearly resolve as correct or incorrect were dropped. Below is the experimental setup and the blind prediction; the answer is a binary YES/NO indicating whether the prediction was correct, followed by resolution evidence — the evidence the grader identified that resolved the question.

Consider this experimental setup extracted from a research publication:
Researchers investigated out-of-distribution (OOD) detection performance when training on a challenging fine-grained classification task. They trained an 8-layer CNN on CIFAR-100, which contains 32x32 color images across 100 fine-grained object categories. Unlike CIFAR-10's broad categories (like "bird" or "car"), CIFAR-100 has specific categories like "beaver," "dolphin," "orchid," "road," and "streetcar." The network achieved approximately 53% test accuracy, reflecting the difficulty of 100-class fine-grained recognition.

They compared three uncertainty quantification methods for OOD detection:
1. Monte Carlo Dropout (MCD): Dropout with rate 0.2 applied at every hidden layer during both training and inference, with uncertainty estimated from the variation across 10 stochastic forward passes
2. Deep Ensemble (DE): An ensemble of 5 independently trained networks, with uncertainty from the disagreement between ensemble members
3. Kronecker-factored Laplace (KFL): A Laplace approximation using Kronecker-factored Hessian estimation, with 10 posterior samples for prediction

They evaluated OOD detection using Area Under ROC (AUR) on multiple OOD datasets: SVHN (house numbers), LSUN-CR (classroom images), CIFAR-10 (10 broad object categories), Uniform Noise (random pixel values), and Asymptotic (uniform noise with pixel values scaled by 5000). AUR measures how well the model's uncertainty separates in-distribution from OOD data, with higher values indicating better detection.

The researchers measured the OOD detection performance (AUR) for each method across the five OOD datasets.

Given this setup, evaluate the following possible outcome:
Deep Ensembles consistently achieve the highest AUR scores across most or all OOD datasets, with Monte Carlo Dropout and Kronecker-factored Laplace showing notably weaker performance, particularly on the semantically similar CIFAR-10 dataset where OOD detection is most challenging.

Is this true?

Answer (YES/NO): NO